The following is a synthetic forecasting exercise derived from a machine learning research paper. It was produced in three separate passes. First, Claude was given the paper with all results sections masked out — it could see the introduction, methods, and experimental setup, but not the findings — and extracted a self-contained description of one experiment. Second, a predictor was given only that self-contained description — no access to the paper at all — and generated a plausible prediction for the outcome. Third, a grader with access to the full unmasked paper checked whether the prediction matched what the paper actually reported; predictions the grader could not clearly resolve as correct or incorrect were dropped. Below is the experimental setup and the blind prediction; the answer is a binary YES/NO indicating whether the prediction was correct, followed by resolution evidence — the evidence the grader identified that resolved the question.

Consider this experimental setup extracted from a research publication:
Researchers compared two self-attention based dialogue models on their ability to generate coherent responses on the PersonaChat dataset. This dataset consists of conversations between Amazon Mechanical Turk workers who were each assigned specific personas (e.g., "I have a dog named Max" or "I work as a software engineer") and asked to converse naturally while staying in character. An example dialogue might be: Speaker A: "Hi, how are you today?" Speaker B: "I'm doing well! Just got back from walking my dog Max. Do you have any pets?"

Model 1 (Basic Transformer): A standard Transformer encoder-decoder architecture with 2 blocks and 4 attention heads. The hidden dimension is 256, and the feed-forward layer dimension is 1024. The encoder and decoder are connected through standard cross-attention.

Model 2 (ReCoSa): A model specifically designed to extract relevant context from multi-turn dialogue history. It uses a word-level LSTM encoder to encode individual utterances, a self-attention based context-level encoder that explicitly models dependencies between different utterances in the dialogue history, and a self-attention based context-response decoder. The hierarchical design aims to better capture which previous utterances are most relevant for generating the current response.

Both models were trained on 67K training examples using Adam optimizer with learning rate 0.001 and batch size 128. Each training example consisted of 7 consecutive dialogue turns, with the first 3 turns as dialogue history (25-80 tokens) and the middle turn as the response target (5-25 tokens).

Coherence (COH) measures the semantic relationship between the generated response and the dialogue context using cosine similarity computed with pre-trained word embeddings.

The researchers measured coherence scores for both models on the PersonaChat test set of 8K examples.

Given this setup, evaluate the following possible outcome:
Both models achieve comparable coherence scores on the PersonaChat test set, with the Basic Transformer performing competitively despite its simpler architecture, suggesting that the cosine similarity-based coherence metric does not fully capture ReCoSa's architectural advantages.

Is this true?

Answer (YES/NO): NO